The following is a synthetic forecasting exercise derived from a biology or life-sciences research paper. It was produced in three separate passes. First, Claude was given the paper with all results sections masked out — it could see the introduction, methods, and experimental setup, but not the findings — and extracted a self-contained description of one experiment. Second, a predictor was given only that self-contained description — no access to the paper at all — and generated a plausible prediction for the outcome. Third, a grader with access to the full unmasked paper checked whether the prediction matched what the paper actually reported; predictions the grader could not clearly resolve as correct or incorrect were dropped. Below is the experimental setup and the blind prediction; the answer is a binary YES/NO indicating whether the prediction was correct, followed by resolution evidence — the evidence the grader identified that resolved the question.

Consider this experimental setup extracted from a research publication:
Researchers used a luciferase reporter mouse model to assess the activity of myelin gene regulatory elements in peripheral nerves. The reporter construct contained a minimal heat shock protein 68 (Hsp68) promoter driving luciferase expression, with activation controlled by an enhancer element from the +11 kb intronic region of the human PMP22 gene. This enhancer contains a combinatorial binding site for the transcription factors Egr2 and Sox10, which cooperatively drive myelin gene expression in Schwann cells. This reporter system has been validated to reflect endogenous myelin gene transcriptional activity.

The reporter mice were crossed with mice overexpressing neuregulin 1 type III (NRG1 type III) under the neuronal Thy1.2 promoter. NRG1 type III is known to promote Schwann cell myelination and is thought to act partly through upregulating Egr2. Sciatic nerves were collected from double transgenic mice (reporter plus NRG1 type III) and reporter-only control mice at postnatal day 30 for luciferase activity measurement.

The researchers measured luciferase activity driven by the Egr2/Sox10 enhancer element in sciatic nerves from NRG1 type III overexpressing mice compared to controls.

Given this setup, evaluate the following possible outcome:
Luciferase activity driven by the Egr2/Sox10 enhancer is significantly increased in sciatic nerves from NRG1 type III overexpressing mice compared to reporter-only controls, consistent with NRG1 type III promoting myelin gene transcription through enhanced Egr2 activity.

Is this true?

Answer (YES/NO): NO